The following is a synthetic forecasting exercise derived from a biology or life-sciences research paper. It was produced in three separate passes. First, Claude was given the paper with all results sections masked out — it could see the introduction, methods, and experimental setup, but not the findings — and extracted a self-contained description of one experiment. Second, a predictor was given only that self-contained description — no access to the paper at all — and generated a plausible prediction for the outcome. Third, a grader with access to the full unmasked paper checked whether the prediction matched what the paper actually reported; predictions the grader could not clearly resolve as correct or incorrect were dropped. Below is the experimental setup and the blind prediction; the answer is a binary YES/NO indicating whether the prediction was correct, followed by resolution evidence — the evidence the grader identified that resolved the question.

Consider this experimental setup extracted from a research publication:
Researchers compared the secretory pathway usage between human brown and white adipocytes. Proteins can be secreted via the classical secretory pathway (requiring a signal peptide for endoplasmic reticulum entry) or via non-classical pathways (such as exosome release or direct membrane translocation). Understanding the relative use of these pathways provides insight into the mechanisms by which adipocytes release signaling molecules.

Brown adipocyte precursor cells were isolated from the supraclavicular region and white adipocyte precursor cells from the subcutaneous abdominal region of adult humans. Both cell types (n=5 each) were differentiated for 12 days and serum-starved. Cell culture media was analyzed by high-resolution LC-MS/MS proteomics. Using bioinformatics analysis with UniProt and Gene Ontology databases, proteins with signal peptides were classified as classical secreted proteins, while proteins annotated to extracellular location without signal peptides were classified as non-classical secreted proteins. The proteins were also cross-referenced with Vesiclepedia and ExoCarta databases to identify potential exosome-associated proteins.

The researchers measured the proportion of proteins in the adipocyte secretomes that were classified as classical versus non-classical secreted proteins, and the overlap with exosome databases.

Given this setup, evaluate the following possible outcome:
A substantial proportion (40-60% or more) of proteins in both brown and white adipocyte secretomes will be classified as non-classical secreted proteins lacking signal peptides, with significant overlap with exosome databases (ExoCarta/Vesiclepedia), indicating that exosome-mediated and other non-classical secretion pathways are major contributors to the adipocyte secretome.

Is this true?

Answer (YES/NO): NO